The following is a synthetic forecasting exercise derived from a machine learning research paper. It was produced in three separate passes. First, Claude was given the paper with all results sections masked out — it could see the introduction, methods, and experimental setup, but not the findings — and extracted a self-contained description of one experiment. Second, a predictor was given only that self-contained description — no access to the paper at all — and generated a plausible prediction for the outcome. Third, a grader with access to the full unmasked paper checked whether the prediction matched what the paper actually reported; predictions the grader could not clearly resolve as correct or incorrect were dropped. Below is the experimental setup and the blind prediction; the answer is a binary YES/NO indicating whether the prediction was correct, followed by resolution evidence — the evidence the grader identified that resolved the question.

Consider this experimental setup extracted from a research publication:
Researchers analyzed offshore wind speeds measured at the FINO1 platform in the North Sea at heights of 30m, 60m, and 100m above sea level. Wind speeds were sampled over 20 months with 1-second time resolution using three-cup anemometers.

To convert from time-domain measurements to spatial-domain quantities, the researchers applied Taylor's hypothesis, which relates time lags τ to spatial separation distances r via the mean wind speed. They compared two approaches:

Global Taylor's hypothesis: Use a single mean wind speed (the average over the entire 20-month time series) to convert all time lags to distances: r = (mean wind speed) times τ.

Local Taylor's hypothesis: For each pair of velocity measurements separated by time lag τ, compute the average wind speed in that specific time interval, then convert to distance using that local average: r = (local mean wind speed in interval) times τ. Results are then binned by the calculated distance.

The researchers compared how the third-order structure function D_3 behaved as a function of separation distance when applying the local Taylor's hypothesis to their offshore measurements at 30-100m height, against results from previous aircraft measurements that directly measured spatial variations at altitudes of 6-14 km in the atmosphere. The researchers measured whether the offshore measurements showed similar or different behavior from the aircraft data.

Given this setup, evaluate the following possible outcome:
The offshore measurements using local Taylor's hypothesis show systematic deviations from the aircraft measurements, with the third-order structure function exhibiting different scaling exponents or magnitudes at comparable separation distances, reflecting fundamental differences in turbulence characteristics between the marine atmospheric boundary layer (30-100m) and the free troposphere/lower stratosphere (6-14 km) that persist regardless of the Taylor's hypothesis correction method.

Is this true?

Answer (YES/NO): NO